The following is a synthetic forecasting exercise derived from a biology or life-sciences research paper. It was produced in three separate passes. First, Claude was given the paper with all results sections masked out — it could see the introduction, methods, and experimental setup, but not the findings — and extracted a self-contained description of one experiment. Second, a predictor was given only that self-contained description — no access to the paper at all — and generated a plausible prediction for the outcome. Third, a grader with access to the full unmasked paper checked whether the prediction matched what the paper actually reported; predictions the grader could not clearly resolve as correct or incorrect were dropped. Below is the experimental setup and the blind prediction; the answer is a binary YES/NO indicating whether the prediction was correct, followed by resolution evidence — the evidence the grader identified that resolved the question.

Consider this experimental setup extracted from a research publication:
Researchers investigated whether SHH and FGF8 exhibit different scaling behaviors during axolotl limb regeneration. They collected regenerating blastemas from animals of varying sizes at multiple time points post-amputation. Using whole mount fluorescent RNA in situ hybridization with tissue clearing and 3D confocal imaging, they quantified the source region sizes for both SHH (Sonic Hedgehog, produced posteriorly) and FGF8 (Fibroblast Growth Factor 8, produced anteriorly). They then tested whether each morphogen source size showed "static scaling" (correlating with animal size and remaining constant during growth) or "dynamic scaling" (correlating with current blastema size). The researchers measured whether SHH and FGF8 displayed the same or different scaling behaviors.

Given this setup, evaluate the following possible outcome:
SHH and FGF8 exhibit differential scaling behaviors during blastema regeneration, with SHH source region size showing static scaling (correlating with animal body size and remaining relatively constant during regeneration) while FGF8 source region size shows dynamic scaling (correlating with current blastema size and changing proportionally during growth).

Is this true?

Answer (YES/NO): NO